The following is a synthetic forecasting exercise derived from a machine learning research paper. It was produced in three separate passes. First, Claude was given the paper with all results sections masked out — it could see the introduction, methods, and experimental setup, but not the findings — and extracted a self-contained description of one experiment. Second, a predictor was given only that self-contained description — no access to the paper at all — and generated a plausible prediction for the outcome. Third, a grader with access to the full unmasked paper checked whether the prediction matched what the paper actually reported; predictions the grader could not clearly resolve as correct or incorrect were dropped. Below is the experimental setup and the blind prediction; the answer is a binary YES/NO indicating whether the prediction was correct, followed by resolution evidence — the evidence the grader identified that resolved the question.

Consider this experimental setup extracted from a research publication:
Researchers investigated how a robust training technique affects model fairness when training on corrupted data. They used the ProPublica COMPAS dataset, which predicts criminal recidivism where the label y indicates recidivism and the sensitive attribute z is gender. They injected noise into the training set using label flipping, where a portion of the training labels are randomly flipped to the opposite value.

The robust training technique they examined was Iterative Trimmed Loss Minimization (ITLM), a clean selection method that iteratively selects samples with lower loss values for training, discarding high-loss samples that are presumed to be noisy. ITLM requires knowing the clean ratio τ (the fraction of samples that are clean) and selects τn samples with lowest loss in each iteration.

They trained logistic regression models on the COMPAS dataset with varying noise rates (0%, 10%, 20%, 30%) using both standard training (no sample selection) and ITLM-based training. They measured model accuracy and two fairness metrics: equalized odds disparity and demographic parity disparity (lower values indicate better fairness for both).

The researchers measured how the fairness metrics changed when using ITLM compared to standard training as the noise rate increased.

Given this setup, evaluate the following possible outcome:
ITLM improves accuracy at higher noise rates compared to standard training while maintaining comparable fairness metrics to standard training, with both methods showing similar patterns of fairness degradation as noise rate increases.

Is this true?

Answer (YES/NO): NO